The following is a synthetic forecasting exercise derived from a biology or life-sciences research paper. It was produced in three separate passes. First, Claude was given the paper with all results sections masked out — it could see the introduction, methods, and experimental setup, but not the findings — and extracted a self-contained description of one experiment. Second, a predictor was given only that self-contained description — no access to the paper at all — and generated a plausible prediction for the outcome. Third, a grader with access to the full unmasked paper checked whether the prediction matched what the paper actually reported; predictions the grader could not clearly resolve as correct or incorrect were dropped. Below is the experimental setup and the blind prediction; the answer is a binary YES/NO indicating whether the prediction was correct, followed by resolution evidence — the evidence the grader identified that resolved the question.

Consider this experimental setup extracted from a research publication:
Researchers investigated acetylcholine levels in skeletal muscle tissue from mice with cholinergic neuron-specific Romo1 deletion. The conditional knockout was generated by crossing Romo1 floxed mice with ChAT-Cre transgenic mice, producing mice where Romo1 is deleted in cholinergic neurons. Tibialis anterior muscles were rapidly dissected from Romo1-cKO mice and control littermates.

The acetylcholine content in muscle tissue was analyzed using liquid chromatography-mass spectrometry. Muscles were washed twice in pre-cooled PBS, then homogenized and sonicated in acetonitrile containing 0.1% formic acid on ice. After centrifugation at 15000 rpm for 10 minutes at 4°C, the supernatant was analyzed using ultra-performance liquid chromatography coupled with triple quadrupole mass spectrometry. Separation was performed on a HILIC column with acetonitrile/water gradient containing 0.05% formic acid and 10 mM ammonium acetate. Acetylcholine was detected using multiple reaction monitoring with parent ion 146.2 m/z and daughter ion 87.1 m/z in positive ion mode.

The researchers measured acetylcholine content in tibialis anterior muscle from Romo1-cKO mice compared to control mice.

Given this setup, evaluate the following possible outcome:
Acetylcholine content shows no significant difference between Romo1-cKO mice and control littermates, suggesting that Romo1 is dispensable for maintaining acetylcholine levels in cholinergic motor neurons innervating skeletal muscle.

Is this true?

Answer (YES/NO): NO